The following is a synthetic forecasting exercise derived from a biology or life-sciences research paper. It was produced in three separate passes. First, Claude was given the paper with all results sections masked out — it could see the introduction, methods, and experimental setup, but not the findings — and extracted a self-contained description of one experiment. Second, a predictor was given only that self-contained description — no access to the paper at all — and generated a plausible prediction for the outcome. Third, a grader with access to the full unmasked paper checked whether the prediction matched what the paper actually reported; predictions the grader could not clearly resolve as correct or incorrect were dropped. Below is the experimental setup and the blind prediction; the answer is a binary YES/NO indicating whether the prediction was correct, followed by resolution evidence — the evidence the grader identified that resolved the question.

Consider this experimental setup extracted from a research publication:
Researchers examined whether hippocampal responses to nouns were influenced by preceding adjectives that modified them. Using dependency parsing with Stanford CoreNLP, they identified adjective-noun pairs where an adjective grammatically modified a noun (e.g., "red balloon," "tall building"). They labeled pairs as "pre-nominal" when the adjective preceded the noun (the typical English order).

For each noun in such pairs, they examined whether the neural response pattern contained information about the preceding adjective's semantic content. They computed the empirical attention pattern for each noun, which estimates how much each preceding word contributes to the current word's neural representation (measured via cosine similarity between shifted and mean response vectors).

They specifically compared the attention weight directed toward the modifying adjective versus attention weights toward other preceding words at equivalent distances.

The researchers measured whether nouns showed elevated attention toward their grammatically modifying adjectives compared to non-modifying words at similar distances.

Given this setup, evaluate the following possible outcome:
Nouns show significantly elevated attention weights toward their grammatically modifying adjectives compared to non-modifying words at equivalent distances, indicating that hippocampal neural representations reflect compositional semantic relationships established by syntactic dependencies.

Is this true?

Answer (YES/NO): YES